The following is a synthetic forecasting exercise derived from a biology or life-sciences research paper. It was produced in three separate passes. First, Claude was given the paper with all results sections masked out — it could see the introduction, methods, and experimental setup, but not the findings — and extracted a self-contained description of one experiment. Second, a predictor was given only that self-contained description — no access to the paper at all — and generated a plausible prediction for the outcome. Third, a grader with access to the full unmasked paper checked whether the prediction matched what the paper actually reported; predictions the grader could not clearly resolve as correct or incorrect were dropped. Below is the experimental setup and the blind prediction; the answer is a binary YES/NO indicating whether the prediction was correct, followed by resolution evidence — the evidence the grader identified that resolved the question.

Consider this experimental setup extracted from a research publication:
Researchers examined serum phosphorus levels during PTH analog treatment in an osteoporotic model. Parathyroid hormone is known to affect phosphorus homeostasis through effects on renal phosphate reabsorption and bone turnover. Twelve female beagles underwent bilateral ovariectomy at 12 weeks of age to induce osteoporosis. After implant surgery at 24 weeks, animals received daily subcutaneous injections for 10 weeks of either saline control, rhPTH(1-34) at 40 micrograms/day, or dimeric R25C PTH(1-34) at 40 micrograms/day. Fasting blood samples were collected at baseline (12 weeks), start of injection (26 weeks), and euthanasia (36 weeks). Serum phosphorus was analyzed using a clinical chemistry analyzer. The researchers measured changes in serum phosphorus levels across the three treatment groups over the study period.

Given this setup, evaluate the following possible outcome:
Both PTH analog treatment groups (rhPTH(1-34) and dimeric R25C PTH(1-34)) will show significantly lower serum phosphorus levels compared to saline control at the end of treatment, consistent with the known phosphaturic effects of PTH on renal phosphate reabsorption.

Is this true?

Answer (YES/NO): NO